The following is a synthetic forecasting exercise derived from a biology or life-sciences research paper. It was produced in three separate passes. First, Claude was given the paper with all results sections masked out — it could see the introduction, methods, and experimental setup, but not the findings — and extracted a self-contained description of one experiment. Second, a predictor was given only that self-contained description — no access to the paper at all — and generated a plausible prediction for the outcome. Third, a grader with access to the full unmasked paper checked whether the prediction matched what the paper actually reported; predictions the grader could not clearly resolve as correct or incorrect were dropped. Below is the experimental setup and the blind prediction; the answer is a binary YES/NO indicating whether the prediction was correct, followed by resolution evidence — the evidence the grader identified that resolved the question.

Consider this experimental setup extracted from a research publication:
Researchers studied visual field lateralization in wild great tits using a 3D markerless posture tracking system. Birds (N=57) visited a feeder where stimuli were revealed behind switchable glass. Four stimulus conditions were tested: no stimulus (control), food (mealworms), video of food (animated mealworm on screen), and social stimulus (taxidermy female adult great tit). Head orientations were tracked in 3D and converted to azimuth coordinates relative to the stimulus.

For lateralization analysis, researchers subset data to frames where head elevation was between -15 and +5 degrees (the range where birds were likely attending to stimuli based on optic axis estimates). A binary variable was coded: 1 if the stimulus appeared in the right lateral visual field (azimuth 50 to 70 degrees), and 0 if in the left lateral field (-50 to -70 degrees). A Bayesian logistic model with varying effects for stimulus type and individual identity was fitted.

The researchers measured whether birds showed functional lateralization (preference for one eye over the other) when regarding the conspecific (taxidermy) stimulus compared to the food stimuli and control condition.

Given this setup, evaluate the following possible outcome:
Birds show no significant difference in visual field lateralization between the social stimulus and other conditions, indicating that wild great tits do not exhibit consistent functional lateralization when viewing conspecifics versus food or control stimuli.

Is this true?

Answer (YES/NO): NO